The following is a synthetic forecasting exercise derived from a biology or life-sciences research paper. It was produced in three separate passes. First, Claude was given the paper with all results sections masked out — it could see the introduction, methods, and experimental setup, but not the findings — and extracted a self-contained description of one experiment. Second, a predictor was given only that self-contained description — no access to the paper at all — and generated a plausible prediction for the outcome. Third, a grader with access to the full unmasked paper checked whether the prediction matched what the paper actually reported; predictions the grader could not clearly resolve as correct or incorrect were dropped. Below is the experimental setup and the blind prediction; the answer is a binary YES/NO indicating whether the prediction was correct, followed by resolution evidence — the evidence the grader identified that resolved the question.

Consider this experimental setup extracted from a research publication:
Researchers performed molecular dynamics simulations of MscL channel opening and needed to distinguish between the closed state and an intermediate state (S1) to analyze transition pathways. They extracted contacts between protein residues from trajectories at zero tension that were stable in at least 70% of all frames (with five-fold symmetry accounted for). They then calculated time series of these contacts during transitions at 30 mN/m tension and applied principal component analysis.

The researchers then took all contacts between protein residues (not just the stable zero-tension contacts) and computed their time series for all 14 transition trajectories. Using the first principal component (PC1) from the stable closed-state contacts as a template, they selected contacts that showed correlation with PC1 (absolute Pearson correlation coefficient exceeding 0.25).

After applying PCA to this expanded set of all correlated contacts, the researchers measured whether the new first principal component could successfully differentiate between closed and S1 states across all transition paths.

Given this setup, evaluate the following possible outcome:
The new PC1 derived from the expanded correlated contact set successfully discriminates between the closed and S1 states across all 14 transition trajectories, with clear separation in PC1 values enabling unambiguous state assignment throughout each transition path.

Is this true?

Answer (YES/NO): YES